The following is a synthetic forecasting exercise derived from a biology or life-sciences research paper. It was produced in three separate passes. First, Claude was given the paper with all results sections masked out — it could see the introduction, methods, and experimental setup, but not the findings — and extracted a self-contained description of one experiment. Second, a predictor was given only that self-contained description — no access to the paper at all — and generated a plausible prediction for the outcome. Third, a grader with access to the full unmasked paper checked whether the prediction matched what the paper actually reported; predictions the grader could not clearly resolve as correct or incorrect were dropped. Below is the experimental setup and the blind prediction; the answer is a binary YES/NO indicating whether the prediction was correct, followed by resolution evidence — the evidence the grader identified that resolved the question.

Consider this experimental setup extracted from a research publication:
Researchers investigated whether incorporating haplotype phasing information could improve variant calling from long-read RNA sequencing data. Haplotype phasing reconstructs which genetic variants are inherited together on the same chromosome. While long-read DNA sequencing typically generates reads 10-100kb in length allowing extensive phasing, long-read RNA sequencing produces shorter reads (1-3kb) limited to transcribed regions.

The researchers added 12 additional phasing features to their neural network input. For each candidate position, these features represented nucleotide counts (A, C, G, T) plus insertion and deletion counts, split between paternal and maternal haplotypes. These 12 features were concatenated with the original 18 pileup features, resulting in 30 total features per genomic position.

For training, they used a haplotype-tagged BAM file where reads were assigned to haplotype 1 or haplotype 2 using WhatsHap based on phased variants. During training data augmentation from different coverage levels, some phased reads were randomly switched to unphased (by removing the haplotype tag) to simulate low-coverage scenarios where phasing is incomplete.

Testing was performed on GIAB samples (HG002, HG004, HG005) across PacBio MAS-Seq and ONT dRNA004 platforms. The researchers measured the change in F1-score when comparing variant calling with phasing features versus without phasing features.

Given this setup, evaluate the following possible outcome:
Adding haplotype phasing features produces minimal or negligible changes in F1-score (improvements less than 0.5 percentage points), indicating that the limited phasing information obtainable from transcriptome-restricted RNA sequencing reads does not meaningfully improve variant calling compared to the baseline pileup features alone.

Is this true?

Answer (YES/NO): NO